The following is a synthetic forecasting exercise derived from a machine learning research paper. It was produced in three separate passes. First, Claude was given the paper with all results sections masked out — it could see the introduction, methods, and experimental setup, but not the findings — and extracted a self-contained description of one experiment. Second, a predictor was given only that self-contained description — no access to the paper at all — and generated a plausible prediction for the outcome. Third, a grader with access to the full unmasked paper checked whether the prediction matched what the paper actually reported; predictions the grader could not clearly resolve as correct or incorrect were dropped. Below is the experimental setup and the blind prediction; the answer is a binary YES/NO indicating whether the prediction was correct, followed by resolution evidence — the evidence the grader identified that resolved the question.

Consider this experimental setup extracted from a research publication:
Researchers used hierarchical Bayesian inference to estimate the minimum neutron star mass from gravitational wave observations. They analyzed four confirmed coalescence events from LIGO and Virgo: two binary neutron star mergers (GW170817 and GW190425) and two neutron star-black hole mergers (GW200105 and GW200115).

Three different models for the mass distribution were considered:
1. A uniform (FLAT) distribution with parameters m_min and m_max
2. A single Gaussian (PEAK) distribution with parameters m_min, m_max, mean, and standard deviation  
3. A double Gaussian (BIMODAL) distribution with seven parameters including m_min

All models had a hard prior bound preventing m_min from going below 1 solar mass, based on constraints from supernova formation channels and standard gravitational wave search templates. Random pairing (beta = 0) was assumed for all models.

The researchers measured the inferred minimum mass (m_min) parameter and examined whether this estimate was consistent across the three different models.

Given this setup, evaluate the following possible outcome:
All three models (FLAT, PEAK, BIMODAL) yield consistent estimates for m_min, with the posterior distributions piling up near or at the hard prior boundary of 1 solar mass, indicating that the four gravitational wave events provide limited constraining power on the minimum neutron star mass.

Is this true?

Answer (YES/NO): NO